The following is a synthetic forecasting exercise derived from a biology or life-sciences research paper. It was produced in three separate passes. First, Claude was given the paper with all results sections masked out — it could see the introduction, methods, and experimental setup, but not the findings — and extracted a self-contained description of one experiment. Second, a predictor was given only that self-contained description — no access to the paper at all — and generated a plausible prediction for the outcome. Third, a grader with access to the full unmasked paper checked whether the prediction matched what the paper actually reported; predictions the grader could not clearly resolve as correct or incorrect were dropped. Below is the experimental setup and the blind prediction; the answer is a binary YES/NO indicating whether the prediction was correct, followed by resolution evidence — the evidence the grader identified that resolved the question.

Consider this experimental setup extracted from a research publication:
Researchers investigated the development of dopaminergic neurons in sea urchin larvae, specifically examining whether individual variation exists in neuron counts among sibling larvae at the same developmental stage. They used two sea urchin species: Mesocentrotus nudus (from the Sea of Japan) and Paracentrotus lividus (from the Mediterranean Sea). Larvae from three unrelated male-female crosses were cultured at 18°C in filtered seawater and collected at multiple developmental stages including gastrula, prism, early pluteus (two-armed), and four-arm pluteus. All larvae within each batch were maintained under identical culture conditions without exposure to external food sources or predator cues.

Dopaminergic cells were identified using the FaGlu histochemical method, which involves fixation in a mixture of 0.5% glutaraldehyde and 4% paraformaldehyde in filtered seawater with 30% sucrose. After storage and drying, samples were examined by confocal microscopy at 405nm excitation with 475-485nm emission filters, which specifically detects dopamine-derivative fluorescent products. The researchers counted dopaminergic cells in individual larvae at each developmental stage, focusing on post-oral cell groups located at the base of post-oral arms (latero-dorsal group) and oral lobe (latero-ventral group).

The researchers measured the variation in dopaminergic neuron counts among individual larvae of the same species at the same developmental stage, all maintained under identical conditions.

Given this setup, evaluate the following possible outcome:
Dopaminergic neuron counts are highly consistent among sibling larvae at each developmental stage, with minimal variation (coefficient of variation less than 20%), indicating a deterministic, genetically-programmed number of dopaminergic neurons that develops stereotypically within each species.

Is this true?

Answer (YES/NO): NO